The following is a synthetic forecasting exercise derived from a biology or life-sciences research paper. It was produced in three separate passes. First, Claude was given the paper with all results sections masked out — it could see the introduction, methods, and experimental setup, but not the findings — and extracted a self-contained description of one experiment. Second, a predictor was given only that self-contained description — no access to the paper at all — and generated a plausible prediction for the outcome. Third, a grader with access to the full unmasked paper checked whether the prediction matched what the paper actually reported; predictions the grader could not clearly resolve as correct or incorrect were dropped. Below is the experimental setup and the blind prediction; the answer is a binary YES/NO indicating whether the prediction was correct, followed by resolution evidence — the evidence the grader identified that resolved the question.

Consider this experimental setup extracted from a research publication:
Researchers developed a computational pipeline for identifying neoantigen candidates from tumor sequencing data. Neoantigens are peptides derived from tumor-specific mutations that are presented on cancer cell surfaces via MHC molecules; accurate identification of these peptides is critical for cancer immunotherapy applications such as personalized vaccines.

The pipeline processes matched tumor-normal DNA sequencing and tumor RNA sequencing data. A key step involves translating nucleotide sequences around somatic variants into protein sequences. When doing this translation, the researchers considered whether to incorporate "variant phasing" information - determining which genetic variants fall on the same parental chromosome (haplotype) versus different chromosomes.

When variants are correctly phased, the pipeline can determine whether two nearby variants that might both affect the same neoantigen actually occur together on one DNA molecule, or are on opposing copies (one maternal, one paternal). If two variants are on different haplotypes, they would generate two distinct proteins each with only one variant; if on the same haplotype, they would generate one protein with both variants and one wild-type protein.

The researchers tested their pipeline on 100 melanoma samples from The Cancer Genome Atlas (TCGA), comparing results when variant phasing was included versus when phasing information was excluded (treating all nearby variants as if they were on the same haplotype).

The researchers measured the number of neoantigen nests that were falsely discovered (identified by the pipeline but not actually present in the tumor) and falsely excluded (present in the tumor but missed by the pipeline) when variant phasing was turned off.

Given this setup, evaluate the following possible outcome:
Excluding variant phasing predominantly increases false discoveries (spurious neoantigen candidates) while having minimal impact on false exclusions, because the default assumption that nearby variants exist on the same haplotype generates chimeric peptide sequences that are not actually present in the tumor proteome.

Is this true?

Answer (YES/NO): NO